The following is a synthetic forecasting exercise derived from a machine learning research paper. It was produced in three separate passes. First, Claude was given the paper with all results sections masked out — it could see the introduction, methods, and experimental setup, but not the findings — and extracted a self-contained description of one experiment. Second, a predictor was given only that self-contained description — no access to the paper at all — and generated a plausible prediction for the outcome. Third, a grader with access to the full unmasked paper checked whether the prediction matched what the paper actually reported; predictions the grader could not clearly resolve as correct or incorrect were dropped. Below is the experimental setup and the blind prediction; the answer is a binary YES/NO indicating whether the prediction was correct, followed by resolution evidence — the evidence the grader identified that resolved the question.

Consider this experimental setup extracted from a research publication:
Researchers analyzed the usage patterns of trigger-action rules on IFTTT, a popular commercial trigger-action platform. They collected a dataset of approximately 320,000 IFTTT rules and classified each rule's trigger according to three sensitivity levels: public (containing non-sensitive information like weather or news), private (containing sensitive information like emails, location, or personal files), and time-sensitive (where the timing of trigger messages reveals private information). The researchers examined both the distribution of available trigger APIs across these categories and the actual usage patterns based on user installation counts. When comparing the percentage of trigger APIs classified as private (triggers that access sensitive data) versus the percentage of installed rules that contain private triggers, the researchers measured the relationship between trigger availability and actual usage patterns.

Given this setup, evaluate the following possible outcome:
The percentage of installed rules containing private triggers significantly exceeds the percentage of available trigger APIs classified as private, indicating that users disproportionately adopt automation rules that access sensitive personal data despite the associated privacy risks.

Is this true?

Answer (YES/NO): YES